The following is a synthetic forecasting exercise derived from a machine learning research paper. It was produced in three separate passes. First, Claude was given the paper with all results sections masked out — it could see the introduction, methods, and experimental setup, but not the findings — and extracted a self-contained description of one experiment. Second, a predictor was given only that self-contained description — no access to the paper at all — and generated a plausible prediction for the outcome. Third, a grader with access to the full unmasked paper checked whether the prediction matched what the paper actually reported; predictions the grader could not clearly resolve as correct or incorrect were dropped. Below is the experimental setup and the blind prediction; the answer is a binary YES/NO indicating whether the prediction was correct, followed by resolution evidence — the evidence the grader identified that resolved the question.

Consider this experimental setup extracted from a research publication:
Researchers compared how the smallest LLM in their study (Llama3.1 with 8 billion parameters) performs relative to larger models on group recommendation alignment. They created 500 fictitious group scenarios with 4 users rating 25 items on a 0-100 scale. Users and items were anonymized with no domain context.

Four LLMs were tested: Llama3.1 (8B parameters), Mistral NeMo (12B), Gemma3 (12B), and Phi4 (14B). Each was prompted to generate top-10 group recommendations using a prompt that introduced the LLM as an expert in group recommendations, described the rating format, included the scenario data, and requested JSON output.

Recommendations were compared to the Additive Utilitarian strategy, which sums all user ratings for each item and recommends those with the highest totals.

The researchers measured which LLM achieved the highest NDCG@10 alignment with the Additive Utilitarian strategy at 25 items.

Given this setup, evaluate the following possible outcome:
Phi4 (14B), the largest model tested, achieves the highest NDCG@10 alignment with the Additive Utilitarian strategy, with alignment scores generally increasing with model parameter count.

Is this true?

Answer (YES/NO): NO